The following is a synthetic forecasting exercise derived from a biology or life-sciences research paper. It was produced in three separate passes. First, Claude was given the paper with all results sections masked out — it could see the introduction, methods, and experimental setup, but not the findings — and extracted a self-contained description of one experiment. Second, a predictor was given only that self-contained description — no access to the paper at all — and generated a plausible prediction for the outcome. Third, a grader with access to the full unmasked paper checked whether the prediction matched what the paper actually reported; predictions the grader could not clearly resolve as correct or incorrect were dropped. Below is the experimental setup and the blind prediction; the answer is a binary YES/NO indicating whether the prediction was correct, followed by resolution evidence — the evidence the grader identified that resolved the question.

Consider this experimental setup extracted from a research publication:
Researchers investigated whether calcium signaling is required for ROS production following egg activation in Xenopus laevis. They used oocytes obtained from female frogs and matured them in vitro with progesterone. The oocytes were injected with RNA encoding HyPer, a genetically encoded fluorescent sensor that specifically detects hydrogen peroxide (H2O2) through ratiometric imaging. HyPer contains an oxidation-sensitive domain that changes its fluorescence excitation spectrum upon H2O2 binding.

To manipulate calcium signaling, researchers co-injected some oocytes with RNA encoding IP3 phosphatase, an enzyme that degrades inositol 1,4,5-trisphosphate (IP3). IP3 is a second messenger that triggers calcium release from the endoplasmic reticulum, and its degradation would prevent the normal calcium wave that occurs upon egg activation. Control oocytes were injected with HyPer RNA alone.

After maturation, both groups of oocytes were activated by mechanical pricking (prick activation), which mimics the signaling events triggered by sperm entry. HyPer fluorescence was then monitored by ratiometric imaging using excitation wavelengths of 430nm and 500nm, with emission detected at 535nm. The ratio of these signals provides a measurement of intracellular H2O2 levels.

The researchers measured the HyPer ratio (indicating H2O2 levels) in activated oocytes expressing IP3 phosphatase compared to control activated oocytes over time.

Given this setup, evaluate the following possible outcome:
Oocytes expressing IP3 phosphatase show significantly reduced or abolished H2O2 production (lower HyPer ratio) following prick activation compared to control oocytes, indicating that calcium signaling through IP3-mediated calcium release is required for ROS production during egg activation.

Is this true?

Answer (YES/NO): YES